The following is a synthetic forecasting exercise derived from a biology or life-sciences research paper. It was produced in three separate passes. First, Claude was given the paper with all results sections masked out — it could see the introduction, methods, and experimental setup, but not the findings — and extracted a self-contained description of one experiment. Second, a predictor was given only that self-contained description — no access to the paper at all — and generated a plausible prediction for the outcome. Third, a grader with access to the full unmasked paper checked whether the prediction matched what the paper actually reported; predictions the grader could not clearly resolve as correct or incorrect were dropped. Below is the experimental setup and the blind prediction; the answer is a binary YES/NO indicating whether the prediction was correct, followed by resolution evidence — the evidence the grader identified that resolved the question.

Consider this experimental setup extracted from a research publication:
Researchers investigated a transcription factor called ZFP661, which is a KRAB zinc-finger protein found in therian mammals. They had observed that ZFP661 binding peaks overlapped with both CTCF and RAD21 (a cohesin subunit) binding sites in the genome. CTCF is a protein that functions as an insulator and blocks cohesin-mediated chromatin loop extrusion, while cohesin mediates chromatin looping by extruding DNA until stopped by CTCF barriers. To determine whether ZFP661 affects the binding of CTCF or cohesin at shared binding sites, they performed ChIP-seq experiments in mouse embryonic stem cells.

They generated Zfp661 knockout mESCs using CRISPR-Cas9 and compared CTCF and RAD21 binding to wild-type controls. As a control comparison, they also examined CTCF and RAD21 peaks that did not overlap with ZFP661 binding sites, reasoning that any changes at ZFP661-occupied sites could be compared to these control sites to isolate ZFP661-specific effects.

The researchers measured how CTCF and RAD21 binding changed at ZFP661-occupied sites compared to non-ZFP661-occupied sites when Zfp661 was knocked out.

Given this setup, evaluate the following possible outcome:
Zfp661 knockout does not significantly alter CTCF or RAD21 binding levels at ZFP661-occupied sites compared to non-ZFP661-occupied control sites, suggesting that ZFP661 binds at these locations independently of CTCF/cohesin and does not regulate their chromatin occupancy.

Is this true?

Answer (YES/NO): NO